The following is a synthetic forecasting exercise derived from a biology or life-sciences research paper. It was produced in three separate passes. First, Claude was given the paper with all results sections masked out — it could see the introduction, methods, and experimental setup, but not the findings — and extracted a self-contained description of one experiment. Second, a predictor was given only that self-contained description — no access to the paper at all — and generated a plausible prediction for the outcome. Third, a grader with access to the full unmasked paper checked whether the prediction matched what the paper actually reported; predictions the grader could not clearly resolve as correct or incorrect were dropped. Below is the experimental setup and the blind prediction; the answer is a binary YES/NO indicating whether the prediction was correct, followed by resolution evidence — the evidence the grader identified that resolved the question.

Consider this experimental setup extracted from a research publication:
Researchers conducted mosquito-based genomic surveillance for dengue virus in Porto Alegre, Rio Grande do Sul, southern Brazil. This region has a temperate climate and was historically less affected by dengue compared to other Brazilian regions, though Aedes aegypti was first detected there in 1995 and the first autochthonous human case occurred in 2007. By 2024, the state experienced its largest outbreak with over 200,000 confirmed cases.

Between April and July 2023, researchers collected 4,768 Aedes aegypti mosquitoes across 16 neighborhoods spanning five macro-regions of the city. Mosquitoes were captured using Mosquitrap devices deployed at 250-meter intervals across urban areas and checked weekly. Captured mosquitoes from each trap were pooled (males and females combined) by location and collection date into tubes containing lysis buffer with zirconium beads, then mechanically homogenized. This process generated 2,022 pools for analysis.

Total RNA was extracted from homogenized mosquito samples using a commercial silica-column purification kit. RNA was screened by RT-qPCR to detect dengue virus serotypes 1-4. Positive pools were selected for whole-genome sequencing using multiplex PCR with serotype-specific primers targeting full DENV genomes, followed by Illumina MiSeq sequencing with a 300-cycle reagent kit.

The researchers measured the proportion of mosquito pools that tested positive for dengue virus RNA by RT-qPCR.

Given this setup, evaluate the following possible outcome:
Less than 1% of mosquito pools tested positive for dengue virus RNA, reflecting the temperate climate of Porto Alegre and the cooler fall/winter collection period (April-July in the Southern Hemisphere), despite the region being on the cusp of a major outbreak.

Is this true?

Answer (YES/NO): NO